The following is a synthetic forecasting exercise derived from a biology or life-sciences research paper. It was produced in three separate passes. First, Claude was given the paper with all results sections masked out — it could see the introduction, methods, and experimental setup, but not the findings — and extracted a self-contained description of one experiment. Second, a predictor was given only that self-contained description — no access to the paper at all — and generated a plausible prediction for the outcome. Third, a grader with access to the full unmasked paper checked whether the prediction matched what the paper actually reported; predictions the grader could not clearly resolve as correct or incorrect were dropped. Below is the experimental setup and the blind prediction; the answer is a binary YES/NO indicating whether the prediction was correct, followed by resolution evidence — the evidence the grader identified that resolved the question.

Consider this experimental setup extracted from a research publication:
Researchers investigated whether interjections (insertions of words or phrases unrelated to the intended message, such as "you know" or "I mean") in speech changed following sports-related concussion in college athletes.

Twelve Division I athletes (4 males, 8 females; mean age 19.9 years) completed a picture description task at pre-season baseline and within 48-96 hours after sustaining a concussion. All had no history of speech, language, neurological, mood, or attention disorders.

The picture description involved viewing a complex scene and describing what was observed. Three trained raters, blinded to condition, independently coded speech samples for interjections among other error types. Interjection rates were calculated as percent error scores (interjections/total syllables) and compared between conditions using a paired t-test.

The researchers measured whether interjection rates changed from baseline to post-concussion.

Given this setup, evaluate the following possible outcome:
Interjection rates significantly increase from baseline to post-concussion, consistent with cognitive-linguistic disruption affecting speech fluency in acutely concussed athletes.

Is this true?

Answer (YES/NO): YES